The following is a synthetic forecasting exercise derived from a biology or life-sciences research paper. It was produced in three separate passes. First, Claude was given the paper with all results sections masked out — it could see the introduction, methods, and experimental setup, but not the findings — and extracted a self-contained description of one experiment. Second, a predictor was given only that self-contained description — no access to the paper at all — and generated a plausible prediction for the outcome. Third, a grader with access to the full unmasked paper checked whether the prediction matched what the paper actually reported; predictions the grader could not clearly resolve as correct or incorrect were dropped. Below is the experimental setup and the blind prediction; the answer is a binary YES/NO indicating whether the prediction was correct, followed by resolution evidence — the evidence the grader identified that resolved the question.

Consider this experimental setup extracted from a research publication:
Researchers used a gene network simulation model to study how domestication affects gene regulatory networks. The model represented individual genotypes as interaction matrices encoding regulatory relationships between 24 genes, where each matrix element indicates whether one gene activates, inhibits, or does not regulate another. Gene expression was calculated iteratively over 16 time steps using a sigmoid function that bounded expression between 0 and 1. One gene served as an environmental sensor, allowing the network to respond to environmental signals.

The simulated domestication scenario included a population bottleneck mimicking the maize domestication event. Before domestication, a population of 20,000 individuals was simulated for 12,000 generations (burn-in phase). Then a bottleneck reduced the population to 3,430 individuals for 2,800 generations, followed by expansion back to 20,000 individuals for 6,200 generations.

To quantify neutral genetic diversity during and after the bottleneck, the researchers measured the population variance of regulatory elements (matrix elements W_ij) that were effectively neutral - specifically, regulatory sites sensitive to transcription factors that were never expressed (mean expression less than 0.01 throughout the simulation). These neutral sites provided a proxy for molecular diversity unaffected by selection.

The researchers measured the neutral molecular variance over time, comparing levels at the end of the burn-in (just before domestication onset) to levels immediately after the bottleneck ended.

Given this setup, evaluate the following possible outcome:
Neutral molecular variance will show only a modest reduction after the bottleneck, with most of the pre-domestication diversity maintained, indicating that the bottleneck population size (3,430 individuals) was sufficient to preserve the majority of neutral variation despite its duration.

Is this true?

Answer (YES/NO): NO